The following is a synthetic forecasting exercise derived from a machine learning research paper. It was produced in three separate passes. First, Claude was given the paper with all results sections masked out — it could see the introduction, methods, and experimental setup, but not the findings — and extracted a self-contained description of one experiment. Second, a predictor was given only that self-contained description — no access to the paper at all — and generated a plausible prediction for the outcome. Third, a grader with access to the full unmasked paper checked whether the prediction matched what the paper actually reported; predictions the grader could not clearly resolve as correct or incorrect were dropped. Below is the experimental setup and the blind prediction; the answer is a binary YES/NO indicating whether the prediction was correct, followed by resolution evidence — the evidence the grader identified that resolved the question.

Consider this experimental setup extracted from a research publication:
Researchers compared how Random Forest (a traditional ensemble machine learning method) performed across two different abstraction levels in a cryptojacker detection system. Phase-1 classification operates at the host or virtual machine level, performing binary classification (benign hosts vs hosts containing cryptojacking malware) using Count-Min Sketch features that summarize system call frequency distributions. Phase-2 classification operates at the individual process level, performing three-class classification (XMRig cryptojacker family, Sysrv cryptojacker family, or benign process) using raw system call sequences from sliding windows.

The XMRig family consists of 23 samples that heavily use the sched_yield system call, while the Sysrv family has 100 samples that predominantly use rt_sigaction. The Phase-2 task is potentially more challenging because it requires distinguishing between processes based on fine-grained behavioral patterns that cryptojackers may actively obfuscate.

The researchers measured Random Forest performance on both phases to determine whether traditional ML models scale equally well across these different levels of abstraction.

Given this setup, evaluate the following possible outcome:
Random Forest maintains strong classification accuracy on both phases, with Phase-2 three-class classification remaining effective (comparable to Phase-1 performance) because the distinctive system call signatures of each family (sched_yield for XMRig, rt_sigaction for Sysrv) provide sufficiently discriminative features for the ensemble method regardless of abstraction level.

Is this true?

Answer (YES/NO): NO